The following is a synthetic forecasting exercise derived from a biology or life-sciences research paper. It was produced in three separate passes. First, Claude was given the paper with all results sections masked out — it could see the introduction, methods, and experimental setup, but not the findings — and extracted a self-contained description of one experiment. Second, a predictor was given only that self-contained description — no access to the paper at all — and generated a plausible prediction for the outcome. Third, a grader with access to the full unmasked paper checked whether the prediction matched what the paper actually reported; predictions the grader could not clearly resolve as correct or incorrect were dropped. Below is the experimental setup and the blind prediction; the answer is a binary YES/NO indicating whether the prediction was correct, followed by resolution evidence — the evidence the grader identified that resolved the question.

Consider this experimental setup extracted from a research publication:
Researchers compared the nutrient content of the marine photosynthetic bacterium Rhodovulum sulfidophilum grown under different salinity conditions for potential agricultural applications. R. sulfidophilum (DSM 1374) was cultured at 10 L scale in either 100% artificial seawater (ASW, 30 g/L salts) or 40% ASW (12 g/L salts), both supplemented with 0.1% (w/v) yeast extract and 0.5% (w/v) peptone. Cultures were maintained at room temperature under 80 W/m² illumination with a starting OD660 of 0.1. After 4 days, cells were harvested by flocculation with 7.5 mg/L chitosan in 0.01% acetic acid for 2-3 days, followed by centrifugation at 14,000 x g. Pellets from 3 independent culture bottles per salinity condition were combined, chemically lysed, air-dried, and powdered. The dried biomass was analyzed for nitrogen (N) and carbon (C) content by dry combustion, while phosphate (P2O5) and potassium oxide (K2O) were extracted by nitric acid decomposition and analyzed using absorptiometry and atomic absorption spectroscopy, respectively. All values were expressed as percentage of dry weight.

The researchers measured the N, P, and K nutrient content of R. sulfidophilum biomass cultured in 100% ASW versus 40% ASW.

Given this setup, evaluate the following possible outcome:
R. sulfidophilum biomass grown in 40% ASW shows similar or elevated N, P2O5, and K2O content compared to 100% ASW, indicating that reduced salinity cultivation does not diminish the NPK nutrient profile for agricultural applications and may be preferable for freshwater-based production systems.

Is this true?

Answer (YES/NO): YES